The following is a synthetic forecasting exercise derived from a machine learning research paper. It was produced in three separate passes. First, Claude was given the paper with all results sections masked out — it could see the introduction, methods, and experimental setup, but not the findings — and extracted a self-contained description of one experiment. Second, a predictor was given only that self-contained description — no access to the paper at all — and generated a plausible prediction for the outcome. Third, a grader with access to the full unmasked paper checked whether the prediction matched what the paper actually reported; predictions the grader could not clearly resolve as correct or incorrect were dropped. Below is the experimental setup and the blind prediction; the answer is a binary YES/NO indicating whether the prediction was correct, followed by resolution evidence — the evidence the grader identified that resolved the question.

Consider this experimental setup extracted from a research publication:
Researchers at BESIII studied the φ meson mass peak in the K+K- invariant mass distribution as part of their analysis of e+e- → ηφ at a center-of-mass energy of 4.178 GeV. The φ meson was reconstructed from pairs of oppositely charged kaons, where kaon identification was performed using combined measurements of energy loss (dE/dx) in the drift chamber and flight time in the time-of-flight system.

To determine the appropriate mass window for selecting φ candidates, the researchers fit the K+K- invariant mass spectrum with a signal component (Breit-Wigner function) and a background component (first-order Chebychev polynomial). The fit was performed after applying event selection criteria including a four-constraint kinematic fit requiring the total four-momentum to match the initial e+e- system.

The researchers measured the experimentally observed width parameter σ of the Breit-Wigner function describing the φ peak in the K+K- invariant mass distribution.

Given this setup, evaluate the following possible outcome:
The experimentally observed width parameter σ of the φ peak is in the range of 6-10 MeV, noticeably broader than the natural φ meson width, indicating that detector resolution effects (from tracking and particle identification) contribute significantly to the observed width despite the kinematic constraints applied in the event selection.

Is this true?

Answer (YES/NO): NO